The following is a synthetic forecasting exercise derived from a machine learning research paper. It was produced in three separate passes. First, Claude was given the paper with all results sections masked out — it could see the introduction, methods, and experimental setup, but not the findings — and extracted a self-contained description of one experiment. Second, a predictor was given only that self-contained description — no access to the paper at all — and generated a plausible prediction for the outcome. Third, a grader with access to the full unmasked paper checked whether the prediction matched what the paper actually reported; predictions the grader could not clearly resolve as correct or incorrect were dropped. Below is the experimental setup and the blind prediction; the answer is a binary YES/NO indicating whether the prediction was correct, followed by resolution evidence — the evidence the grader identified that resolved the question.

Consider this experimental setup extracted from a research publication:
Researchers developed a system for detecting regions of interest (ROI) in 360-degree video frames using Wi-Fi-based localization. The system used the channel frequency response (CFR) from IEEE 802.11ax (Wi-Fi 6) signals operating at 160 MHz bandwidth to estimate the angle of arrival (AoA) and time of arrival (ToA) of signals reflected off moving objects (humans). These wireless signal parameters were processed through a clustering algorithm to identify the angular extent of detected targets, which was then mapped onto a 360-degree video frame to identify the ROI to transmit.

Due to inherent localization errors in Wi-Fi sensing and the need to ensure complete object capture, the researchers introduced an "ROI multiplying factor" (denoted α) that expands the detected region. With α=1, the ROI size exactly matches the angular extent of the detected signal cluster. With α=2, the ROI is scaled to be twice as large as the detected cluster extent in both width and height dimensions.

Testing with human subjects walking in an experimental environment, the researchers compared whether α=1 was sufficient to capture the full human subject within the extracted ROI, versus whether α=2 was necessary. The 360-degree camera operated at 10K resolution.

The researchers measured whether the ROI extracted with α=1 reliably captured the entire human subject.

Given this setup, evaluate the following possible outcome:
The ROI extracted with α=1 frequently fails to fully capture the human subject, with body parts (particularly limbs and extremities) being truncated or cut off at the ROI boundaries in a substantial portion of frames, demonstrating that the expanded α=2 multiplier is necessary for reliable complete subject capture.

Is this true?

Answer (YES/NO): YES